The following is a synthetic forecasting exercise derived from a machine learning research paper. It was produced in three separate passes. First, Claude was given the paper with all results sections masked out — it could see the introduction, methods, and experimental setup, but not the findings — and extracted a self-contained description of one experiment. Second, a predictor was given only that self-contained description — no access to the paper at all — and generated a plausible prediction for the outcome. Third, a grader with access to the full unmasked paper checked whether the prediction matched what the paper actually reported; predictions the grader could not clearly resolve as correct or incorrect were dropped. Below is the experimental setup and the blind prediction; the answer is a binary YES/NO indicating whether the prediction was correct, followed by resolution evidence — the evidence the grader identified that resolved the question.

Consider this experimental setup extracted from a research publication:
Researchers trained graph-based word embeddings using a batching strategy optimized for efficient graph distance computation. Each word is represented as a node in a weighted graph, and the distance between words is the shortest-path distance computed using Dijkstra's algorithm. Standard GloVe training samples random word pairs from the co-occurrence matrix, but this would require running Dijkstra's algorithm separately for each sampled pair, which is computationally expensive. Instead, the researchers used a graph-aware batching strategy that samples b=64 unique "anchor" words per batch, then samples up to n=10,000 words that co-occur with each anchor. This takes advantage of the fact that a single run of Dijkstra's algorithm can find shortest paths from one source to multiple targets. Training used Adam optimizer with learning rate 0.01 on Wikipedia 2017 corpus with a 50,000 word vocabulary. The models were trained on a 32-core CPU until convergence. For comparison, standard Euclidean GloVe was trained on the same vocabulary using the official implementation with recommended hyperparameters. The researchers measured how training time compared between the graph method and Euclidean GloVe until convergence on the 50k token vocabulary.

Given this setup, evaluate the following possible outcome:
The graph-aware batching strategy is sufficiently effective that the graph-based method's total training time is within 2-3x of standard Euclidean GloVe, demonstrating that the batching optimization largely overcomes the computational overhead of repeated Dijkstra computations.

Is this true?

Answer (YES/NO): YES